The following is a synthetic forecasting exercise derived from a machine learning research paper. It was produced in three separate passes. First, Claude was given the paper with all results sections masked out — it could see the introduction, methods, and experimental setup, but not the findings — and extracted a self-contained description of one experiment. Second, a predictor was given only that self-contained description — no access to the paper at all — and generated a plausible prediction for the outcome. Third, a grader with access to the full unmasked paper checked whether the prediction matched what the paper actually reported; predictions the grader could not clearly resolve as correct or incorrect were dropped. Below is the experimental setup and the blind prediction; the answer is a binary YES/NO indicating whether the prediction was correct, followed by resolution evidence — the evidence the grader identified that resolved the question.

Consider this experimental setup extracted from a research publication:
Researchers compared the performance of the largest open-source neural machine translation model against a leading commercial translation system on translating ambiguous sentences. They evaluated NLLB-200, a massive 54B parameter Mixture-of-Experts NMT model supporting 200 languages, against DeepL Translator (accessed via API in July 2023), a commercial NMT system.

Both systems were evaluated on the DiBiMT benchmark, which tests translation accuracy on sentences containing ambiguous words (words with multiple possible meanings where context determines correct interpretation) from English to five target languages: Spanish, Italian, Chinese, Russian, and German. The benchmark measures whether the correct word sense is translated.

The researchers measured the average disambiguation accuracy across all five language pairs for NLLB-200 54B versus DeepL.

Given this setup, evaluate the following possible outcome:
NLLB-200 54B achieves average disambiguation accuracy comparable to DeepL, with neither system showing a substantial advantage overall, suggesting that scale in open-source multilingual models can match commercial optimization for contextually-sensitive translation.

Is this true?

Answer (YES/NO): NO